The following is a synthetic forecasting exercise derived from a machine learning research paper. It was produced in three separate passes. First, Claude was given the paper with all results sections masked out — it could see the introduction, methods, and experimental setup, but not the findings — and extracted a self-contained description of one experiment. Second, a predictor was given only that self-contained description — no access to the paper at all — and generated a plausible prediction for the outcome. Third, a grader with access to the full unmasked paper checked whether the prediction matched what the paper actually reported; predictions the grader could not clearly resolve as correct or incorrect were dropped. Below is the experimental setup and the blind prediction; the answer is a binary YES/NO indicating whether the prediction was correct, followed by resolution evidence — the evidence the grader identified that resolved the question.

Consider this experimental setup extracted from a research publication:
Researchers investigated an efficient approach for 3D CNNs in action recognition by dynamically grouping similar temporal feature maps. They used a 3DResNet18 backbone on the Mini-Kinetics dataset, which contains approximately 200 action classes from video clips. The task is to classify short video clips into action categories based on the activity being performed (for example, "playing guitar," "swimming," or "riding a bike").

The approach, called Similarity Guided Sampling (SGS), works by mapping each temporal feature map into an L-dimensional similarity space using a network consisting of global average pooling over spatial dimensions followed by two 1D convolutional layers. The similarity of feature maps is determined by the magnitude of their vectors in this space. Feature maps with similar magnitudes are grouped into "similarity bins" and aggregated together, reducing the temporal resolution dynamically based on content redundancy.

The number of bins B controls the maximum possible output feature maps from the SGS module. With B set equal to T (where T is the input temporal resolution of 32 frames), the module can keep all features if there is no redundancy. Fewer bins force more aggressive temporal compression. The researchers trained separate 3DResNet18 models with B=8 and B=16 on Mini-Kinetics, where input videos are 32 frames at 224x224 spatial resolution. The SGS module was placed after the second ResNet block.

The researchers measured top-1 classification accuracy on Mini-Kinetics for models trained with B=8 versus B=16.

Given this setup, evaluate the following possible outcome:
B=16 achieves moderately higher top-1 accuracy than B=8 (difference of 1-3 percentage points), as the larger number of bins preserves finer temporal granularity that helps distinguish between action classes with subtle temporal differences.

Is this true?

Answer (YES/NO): NO